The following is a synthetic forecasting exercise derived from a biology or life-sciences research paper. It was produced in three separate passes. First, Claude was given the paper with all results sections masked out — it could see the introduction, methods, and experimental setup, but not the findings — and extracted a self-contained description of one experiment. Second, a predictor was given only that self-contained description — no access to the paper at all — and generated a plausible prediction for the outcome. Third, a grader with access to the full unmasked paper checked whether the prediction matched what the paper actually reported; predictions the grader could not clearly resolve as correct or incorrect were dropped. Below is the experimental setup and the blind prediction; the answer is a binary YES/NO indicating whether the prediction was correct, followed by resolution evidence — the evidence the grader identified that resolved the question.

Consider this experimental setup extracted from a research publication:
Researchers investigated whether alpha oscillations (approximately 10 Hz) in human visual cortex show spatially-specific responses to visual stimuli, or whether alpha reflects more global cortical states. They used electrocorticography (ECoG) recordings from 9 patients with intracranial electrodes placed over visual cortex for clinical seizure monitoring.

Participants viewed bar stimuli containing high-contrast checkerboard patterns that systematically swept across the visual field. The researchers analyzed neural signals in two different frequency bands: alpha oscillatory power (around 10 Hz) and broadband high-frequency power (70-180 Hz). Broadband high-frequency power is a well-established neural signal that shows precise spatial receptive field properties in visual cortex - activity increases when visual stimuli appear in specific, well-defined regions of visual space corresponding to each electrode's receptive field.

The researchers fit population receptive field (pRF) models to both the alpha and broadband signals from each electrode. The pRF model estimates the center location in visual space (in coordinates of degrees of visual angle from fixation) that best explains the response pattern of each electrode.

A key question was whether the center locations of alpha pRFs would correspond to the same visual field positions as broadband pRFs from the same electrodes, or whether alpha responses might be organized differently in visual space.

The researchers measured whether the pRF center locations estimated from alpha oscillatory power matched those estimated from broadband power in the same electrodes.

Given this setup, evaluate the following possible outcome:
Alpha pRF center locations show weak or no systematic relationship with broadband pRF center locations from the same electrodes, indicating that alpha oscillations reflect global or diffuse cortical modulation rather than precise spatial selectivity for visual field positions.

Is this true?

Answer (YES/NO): NO